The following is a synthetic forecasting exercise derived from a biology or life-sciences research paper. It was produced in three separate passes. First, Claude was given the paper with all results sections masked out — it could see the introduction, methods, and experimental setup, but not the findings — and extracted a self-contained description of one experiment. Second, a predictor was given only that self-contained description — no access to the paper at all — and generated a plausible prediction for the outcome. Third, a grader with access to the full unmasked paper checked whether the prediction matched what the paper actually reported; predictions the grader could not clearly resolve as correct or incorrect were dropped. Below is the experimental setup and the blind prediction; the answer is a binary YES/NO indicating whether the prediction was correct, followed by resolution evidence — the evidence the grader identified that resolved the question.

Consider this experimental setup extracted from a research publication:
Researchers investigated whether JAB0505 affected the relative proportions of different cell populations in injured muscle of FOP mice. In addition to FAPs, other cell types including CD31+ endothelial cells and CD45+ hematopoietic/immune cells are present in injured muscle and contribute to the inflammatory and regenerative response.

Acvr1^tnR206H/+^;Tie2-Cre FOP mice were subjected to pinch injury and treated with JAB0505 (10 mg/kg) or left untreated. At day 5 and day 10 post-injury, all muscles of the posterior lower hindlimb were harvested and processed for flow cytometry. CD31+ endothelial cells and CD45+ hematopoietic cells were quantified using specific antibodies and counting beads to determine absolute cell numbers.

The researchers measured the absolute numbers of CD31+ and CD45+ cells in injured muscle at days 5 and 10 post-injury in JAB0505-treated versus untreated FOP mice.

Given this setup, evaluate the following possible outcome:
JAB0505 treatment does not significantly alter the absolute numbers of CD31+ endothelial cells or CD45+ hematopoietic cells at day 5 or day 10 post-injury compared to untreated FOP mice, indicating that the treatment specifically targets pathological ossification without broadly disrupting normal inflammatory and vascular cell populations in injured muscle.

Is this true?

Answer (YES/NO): NO